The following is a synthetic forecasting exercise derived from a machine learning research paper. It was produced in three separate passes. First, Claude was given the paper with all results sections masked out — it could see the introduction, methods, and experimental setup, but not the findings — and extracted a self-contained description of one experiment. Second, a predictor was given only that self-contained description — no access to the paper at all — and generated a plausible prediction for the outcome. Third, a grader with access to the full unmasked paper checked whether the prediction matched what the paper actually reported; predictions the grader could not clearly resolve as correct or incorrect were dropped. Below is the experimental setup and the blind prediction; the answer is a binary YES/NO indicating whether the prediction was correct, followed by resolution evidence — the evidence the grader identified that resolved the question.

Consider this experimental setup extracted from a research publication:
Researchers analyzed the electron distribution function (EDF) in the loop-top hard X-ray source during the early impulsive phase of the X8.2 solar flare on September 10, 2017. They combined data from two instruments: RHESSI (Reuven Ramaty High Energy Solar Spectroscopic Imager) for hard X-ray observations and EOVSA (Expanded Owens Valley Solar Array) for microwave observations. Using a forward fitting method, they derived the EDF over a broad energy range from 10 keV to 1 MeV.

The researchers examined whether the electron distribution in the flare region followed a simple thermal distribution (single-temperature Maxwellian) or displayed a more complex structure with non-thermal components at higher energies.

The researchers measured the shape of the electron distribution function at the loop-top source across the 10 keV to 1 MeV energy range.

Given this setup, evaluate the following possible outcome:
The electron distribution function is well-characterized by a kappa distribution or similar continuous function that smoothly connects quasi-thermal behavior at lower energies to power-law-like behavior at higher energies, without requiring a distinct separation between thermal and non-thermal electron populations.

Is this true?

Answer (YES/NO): NO